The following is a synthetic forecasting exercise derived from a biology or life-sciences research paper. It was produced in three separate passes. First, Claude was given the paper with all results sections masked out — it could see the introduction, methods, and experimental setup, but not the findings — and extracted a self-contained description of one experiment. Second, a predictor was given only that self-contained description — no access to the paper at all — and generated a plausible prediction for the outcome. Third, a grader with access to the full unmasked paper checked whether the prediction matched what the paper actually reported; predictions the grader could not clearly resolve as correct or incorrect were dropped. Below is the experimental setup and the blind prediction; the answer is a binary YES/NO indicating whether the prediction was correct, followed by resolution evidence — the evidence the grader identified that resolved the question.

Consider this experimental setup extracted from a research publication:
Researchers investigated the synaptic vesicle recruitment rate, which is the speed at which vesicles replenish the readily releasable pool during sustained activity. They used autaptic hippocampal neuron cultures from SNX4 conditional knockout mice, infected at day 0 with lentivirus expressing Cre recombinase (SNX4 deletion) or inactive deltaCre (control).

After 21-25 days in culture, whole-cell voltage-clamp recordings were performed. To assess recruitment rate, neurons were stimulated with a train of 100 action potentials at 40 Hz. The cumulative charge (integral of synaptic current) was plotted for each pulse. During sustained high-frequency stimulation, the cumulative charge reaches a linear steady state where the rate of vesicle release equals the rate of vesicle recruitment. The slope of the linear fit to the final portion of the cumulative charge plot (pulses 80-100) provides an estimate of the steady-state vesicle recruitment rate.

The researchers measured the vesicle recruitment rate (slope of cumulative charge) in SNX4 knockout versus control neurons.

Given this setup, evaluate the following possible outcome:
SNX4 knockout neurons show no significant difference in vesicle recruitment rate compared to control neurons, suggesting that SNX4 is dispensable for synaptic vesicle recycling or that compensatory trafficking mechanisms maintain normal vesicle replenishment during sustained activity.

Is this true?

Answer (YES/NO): NO